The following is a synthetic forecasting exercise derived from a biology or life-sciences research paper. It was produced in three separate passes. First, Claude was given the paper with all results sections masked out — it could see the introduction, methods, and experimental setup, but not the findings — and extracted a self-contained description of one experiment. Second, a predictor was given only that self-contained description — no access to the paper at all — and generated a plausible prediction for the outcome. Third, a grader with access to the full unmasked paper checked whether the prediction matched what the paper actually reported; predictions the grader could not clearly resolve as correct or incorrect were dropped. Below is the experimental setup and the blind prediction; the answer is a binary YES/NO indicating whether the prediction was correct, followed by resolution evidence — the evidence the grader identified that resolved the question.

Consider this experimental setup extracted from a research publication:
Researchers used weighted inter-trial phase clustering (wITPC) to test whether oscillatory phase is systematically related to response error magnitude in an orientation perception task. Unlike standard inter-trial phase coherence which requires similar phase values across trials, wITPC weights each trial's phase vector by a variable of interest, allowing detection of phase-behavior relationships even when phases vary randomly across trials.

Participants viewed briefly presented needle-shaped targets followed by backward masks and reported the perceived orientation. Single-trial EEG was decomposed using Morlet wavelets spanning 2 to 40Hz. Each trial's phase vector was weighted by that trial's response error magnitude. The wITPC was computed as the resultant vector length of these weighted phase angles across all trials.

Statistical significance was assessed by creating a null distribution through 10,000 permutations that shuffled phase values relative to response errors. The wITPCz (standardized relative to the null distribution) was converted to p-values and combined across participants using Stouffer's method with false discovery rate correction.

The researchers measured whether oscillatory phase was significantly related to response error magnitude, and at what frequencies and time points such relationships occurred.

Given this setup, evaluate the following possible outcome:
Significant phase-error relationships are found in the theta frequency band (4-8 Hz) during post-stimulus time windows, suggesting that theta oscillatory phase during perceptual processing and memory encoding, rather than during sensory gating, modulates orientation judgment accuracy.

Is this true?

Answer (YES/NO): NO